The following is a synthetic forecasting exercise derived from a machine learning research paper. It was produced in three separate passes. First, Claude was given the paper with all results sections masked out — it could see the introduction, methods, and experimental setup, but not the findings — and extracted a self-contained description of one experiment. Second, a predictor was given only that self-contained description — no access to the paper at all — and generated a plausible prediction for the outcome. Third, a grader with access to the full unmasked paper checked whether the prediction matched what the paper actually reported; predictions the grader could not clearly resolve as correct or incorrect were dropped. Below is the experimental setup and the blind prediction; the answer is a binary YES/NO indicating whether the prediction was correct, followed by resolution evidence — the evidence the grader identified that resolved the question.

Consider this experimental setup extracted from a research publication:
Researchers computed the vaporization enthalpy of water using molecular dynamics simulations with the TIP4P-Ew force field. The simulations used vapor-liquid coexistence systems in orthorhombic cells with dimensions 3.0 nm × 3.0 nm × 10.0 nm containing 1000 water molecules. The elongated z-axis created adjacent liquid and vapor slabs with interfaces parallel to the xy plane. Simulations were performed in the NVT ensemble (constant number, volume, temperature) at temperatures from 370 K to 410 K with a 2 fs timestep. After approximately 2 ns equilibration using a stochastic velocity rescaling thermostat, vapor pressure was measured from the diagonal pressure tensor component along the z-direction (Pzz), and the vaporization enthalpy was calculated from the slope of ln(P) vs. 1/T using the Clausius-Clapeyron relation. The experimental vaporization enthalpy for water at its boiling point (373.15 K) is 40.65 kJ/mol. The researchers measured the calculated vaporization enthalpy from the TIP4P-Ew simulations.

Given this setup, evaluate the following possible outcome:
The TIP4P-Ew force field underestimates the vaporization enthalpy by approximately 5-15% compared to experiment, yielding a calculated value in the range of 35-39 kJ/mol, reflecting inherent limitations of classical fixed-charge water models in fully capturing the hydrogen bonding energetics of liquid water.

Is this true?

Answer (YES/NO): NO